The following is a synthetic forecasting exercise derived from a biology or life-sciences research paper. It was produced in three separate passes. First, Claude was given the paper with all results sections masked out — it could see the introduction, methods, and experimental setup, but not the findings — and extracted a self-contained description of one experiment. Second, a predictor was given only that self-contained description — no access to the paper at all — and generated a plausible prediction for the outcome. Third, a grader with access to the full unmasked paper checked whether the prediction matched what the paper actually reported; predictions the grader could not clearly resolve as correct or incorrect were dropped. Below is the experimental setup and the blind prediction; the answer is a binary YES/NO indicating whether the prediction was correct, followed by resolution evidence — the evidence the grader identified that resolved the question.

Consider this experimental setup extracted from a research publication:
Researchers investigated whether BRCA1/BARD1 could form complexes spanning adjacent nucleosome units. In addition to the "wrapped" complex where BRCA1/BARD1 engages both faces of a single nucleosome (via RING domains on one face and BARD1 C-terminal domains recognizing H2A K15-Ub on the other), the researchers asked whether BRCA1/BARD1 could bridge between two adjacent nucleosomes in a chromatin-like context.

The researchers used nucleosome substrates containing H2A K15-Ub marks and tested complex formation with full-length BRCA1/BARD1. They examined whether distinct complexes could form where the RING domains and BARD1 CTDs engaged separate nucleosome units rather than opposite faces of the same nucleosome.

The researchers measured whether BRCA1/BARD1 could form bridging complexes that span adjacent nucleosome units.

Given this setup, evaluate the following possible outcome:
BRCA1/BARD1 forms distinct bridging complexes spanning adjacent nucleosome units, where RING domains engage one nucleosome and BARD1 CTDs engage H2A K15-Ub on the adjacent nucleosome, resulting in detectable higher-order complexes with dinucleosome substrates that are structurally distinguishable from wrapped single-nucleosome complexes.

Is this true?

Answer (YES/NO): YES